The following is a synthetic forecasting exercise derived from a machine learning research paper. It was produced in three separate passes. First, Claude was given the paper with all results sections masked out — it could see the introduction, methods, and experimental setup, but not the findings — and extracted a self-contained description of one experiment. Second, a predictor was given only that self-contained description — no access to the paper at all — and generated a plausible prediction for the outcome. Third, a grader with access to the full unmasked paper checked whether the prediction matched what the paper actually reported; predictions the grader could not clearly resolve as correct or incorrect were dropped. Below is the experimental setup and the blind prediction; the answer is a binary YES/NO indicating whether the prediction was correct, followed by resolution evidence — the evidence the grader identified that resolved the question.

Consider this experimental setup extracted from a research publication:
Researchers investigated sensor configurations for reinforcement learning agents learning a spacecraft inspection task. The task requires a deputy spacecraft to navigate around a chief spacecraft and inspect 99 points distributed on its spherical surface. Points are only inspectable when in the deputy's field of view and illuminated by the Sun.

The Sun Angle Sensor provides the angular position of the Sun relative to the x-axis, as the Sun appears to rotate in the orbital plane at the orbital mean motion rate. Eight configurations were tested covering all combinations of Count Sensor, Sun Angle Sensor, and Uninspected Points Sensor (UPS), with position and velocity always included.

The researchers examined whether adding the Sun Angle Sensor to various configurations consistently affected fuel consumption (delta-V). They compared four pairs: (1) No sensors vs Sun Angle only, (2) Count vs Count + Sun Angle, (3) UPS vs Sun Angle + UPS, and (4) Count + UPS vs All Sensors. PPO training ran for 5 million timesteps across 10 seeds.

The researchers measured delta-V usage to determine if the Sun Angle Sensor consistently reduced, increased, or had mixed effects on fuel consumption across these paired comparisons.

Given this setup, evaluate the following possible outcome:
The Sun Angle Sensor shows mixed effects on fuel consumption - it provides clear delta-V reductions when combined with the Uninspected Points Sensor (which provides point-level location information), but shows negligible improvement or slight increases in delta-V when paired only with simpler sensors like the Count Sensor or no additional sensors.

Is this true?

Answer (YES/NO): NO